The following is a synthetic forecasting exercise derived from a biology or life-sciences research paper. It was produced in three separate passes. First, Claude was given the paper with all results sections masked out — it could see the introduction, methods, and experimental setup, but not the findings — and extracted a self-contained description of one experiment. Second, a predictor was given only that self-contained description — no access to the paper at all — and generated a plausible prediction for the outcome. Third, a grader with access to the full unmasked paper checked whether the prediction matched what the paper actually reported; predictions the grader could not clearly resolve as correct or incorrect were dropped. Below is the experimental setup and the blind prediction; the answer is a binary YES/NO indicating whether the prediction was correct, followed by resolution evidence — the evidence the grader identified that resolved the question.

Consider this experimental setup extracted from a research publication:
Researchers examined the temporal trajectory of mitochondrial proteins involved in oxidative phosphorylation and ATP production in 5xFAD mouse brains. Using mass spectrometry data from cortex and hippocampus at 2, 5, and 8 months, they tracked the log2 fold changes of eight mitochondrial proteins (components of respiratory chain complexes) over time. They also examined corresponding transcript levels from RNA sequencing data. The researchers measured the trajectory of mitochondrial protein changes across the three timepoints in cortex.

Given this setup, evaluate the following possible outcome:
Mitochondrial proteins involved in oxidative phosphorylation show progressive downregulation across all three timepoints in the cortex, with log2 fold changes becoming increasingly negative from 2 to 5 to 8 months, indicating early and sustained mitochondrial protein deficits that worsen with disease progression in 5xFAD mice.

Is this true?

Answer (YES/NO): NO